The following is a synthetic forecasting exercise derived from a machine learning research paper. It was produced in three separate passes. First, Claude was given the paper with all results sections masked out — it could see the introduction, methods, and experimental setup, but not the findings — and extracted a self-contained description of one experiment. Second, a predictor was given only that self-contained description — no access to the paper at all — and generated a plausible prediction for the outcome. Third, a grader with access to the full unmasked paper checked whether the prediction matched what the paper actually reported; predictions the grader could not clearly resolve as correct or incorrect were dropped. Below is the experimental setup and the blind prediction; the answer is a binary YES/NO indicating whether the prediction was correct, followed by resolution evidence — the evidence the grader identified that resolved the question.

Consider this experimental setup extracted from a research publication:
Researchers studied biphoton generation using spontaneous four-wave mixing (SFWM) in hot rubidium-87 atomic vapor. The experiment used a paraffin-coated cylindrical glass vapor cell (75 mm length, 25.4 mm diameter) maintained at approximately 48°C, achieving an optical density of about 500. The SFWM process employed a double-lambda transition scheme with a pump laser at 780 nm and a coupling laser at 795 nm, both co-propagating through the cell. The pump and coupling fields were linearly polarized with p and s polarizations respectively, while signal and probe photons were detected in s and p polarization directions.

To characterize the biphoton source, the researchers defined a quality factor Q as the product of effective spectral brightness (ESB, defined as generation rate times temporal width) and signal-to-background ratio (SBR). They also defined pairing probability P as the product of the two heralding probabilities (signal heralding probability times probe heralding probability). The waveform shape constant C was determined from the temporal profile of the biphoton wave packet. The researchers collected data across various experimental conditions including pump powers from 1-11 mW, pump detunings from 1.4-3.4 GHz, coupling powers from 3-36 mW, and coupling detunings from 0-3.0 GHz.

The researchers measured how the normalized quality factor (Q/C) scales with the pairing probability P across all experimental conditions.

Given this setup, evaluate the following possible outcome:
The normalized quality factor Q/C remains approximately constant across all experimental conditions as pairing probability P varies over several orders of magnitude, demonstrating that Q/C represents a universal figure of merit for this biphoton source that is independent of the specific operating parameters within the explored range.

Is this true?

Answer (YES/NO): NO